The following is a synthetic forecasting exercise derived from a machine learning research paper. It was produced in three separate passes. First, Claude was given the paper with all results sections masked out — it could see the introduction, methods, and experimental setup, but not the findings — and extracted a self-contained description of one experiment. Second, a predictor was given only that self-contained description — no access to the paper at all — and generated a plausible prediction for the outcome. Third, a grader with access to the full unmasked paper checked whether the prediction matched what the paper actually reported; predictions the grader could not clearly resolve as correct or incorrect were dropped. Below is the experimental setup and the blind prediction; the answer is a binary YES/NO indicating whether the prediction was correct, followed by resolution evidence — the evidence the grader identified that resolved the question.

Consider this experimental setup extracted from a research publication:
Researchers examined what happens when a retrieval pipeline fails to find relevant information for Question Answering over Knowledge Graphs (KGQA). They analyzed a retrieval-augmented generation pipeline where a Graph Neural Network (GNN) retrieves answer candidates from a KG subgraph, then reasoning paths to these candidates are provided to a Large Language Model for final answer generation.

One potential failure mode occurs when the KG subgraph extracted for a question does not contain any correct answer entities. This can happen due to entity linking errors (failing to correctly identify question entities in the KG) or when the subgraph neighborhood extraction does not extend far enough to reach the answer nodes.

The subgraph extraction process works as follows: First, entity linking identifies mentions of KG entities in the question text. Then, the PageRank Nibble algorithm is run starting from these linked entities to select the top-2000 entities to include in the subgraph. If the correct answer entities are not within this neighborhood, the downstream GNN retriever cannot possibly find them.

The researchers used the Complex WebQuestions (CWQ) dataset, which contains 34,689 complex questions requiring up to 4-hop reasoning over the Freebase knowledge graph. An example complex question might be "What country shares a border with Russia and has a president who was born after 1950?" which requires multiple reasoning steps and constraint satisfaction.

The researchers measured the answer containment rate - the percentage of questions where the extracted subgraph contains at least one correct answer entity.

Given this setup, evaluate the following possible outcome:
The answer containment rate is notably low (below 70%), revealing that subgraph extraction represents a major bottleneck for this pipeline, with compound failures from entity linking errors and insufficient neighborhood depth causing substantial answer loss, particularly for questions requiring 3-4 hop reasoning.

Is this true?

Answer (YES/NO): NO